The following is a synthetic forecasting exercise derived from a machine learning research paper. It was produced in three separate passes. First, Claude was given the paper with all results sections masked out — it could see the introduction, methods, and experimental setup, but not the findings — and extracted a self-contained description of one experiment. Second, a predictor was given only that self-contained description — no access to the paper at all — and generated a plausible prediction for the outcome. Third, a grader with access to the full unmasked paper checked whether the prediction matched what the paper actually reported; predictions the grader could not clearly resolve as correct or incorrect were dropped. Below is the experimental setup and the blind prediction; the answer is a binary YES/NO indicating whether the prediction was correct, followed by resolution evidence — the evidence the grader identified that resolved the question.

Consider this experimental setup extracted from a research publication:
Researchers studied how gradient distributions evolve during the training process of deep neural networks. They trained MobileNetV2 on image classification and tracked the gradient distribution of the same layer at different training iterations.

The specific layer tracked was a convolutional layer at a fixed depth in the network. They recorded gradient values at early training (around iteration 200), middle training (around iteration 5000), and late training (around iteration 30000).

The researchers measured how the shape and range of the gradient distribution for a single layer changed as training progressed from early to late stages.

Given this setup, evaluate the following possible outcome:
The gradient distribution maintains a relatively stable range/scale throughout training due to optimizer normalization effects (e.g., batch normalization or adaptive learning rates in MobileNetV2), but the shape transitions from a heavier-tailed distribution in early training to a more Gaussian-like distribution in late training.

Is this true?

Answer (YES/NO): NO